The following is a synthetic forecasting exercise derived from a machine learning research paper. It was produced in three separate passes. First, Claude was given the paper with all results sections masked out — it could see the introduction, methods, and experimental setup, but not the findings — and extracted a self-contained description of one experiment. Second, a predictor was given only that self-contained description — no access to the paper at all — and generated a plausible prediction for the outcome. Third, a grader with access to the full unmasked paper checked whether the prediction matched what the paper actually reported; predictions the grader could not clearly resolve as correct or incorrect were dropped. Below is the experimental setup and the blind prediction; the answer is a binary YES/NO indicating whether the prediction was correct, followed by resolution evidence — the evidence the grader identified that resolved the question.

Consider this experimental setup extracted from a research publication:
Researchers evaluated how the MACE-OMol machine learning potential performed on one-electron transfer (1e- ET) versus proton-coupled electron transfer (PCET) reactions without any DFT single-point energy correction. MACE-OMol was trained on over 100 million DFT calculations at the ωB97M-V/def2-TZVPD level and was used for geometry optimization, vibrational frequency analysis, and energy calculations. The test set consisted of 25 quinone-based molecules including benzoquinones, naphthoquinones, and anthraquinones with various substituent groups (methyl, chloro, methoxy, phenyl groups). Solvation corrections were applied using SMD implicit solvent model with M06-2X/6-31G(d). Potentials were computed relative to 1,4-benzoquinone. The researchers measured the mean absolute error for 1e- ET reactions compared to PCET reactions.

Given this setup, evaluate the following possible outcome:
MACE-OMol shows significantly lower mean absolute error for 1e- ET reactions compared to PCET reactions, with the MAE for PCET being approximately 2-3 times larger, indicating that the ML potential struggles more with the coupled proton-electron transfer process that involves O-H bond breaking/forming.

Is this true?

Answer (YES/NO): NO